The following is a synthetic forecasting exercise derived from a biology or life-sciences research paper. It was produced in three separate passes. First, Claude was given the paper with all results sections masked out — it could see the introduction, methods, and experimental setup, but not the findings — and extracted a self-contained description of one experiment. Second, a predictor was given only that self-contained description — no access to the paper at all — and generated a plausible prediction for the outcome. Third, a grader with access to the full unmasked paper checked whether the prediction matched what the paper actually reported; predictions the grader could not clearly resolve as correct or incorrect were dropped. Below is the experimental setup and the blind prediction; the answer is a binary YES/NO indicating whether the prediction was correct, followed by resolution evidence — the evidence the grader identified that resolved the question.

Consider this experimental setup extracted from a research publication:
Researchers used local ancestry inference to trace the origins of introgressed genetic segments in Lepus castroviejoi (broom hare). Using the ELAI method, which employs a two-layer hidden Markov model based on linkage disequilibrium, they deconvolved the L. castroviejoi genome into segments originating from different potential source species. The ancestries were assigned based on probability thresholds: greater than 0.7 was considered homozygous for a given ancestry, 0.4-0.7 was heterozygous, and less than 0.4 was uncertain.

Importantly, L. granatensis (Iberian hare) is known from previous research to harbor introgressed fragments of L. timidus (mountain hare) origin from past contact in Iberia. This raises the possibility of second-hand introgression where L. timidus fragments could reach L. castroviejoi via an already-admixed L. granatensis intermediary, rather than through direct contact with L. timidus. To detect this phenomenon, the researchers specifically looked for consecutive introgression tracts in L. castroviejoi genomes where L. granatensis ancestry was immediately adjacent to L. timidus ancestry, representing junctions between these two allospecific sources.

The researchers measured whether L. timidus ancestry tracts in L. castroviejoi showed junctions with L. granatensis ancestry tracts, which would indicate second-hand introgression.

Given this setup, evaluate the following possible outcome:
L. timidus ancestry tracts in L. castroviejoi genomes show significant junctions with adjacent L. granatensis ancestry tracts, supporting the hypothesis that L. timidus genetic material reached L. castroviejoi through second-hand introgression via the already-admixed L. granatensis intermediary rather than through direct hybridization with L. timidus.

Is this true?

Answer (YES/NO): YES